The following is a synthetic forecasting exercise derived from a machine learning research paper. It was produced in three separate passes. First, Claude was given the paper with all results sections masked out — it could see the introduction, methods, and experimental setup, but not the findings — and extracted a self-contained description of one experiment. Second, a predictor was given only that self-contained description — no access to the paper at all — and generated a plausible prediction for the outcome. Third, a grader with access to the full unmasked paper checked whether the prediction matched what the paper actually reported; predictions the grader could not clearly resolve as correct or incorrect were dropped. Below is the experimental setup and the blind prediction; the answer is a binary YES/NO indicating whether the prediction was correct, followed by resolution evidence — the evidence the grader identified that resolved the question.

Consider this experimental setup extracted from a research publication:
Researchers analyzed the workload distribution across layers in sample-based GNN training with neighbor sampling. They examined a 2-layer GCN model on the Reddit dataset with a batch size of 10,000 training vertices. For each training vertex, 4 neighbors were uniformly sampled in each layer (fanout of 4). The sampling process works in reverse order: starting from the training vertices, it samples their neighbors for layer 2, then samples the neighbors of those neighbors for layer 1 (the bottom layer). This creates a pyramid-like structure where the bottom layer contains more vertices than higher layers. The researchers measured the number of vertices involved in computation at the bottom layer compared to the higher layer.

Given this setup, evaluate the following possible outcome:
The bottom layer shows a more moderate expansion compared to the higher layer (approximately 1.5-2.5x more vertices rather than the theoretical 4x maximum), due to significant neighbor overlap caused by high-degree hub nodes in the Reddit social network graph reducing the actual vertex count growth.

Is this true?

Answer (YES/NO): NO